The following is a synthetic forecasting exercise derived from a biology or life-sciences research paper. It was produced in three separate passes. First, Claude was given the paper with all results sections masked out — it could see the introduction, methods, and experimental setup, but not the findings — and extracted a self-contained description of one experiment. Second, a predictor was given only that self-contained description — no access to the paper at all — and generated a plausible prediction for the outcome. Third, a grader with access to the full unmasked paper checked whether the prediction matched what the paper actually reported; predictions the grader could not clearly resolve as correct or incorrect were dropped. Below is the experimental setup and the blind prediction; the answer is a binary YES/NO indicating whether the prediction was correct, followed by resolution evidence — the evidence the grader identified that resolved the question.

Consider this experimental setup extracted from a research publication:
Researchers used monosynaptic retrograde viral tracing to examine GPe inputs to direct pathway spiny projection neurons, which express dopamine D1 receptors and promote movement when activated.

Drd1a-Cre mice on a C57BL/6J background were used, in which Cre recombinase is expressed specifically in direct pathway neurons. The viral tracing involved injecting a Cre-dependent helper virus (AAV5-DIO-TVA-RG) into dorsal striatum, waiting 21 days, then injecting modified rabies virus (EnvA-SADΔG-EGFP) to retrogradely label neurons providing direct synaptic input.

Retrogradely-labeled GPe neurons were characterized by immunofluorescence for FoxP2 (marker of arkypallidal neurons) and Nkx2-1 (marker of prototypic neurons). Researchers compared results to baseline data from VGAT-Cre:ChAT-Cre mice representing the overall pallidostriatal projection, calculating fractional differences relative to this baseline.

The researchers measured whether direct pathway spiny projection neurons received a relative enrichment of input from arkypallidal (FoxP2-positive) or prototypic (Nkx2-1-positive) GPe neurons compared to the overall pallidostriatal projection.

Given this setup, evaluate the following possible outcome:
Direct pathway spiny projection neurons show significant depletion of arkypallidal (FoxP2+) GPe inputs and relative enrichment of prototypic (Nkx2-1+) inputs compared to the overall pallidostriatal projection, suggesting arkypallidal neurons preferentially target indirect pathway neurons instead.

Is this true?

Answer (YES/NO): NO